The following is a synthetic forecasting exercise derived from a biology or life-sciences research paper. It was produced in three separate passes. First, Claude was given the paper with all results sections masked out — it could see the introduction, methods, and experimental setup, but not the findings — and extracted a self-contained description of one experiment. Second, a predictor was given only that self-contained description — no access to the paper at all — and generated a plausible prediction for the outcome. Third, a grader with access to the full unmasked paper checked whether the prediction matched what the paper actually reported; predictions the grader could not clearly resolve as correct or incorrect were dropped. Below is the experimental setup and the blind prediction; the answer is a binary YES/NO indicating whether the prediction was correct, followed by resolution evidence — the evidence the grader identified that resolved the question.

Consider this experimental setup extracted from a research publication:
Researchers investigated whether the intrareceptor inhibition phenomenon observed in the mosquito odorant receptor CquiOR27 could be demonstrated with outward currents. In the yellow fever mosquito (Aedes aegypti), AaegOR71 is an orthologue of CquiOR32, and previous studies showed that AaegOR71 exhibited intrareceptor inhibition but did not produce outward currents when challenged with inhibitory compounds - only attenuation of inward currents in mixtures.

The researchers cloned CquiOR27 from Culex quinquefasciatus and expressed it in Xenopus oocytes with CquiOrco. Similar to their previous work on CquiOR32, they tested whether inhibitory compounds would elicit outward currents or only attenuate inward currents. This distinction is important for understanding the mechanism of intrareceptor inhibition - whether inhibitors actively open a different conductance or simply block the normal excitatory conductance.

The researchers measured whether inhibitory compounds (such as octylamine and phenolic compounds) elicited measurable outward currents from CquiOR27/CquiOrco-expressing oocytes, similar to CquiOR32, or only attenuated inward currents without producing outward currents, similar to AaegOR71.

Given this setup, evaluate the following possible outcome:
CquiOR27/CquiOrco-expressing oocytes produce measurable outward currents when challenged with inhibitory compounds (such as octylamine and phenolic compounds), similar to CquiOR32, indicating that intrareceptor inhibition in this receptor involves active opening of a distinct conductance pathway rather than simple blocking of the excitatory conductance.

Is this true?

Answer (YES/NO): YES